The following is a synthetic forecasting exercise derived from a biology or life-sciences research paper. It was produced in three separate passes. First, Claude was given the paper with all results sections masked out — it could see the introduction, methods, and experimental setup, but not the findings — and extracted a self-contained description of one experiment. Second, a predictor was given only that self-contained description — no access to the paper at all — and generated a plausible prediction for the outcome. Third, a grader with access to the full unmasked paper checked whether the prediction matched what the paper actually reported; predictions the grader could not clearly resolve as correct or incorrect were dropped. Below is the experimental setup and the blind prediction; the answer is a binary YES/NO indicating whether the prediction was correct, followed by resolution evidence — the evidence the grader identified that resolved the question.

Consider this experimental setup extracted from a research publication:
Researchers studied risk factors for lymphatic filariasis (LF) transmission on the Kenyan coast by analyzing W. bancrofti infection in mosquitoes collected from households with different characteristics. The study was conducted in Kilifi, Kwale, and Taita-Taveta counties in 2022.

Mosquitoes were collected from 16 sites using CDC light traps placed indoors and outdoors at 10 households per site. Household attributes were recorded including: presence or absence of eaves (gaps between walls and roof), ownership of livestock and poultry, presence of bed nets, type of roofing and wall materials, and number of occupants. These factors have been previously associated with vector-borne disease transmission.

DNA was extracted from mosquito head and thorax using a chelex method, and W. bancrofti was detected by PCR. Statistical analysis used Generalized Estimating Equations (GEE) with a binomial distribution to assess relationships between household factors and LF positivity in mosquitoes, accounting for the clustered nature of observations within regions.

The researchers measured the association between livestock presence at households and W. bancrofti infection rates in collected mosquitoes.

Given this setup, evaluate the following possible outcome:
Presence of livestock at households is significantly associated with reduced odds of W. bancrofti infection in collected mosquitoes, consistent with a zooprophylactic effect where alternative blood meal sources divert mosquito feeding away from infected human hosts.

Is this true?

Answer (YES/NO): NO